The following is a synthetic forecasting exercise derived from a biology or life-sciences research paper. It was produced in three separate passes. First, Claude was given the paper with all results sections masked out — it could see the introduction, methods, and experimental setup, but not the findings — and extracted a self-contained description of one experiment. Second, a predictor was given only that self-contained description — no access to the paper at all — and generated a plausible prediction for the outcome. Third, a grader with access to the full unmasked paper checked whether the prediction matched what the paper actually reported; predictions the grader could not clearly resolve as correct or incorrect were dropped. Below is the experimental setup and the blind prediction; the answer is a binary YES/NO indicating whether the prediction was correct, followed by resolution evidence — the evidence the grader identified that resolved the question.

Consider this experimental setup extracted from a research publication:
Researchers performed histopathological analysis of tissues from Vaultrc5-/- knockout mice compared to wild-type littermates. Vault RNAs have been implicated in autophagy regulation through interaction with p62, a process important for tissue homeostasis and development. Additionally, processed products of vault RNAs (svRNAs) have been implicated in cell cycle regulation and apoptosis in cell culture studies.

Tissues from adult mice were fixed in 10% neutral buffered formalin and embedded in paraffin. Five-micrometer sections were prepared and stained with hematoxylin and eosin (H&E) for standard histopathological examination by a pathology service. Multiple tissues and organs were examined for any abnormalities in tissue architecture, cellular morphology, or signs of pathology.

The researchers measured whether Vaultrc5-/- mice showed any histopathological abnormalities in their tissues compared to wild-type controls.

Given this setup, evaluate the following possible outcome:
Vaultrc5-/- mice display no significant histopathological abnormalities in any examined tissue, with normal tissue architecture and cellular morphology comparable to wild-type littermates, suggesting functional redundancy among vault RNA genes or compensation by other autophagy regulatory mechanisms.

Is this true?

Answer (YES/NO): YES